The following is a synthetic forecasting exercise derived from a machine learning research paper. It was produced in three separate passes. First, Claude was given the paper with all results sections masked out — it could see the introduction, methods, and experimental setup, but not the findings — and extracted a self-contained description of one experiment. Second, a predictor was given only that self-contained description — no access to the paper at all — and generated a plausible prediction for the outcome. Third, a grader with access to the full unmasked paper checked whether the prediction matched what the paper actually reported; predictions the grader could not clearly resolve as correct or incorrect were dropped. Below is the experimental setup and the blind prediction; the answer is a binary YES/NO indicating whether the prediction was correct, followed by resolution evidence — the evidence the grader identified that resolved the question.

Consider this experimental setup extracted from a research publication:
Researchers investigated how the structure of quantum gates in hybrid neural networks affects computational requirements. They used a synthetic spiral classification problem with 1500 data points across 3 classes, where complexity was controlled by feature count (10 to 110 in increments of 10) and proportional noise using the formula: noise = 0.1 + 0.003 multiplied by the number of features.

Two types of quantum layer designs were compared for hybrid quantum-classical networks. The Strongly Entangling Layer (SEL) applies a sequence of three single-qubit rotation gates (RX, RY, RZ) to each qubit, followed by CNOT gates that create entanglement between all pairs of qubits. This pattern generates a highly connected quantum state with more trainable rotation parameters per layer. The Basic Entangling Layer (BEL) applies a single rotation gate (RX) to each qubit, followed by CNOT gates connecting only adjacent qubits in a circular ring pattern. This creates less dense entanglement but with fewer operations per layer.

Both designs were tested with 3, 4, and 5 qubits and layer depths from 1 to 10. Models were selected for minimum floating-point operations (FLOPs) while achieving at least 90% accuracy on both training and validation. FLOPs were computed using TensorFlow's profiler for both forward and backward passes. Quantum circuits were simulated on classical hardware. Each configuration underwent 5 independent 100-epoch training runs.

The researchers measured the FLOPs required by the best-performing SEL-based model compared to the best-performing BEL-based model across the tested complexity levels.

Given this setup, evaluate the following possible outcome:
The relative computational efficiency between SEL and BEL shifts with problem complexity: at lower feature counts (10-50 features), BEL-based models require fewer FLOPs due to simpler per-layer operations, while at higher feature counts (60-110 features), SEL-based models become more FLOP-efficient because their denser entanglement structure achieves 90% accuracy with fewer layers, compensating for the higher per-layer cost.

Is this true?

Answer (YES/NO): NO